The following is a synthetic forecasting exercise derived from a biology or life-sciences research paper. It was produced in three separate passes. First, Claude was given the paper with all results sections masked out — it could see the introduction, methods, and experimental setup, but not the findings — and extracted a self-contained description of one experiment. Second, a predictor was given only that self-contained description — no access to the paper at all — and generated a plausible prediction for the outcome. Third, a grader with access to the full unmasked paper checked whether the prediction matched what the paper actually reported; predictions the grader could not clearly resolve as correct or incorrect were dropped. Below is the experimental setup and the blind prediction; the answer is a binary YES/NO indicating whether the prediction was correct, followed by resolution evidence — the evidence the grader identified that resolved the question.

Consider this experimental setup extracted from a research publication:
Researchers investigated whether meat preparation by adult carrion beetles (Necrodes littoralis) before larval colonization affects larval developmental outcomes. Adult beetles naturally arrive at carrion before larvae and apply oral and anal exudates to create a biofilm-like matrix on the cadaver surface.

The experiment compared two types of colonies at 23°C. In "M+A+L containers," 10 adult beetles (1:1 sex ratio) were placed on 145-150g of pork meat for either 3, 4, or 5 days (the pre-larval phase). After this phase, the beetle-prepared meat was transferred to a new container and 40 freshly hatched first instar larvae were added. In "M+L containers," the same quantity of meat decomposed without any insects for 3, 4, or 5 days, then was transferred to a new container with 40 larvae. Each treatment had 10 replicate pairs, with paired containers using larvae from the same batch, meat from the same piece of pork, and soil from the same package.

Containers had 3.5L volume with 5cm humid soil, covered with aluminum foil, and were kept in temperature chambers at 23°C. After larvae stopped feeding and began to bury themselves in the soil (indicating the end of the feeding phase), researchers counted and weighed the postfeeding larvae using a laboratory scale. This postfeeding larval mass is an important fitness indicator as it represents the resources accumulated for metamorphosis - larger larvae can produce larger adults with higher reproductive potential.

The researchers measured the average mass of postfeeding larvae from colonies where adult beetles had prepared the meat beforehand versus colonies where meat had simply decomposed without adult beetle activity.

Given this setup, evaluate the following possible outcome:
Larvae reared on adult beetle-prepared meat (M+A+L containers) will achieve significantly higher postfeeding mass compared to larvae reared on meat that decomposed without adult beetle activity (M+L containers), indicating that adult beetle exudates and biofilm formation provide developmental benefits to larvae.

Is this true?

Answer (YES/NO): NO